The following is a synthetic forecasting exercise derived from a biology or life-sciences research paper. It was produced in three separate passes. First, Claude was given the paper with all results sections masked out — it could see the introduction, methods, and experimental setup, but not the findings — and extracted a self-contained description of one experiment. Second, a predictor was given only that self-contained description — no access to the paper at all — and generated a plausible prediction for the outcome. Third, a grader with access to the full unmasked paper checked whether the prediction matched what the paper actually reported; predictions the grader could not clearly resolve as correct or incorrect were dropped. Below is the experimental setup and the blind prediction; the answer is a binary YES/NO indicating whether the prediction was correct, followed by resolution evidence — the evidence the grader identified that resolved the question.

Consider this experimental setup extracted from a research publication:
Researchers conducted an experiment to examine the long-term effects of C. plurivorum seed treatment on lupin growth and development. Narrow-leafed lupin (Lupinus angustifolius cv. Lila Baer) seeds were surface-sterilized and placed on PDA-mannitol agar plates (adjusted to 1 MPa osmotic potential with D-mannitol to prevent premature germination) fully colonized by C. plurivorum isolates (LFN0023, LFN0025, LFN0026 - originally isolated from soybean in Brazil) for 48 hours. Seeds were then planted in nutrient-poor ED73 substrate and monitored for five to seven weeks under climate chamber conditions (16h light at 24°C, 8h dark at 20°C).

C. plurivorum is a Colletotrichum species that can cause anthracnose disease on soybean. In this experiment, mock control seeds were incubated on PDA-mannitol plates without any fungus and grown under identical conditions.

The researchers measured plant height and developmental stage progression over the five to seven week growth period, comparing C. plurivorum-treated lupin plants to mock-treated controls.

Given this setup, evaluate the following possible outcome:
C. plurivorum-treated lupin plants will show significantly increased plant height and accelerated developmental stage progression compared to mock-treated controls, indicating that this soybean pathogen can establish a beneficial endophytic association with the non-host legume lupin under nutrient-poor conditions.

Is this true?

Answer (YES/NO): NO